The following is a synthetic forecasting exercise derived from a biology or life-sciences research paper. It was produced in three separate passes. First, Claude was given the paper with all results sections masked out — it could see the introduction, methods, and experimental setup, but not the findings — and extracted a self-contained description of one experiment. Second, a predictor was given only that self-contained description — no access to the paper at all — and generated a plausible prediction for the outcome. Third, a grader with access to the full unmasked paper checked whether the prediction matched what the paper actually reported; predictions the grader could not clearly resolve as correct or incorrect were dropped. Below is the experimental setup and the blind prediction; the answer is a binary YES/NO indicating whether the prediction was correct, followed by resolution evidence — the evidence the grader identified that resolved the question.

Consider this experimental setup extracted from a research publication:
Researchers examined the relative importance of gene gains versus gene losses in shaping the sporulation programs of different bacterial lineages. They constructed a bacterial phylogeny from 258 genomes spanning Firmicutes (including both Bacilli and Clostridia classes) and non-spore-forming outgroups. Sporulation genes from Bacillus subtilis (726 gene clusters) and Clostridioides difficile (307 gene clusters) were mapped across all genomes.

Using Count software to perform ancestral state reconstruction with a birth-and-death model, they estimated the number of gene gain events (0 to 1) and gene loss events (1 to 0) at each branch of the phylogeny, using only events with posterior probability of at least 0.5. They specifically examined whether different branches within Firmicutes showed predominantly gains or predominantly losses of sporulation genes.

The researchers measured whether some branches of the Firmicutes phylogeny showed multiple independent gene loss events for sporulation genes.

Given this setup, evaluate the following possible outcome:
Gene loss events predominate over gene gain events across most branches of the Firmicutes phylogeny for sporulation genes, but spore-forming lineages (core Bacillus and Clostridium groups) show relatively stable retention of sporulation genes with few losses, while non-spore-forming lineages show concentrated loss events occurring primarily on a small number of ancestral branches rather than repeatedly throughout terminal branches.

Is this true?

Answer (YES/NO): NO